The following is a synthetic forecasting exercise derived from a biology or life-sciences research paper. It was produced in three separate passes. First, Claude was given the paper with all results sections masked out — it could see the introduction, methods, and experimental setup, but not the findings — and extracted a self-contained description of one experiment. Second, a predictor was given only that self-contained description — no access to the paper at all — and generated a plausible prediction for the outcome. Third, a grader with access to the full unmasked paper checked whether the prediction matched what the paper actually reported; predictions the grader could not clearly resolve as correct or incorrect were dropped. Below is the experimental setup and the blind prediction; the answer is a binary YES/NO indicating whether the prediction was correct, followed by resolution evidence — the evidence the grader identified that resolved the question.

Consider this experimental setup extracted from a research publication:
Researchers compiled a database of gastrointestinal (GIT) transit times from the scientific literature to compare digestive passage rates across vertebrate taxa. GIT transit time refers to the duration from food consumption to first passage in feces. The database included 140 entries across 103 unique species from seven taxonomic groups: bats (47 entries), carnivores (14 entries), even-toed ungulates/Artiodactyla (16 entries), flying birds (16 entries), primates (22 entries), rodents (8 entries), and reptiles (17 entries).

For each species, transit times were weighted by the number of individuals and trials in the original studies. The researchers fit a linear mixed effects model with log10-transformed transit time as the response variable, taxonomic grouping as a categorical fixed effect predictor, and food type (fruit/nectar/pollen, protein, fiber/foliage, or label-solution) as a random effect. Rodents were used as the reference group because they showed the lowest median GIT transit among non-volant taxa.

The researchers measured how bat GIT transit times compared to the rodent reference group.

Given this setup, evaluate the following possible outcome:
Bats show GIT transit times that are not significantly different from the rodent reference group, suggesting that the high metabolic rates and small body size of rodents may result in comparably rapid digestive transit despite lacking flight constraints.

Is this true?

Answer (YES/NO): NO